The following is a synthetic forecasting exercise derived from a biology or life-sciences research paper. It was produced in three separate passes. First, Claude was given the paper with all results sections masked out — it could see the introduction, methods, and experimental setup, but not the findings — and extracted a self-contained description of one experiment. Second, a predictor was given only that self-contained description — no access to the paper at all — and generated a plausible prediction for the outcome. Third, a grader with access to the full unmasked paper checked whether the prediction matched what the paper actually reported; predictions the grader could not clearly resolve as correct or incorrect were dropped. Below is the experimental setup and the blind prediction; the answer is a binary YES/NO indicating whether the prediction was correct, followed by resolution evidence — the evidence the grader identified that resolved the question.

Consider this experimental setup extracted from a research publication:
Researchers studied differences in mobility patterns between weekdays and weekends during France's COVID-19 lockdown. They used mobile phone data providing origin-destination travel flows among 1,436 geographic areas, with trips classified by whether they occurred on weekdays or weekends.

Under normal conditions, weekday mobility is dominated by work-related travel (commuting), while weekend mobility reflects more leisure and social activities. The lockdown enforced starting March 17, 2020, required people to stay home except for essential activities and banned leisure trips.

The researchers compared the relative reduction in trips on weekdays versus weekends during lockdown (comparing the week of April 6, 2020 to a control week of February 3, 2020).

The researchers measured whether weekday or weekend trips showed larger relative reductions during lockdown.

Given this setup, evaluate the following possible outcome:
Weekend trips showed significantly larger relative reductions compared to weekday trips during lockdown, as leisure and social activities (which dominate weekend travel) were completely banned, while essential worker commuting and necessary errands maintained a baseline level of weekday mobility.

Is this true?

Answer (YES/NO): YES